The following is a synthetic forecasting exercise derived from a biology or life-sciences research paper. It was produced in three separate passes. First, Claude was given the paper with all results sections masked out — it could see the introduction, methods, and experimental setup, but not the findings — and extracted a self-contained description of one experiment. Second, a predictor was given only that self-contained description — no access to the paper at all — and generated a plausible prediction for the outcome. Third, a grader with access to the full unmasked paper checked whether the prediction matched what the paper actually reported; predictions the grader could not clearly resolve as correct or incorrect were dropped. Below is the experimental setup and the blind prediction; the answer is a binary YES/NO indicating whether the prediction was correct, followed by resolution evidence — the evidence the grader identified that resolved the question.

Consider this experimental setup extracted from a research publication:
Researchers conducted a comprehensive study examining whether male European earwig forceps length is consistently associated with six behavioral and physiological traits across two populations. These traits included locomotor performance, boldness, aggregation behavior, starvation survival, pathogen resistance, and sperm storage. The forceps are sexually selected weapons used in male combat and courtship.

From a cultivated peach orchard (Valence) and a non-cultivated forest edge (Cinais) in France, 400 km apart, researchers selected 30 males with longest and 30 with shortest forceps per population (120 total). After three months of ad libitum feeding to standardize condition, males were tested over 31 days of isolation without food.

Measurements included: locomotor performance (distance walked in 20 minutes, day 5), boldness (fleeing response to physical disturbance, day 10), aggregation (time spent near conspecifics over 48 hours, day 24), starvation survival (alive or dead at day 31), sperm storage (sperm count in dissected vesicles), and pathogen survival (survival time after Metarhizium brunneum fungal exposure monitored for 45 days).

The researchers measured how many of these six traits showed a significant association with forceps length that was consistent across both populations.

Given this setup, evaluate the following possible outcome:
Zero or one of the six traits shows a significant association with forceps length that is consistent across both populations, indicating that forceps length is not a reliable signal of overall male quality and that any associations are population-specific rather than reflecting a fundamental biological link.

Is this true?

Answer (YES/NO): YES